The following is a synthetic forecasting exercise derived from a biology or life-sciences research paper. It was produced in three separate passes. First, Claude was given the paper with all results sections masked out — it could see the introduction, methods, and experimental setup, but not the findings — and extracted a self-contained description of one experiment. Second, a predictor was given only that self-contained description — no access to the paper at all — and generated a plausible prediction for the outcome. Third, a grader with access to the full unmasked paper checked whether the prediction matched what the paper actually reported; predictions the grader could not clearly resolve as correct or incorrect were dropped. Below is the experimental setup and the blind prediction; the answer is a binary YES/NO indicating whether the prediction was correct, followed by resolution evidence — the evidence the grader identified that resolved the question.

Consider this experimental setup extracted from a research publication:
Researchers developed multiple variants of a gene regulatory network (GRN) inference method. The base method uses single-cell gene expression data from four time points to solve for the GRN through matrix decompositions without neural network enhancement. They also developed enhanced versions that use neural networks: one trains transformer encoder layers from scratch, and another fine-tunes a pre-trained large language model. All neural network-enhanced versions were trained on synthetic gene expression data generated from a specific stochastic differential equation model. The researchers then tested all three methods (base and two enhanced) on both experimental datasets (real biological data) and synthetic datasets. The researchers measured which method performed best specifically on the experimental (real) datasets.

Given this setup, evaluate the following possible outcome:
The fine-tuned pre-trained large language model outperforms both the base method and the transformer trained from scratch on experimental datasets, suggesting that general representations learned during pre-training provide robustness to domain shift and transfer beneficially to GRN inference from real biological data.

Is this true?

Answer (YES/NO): NO